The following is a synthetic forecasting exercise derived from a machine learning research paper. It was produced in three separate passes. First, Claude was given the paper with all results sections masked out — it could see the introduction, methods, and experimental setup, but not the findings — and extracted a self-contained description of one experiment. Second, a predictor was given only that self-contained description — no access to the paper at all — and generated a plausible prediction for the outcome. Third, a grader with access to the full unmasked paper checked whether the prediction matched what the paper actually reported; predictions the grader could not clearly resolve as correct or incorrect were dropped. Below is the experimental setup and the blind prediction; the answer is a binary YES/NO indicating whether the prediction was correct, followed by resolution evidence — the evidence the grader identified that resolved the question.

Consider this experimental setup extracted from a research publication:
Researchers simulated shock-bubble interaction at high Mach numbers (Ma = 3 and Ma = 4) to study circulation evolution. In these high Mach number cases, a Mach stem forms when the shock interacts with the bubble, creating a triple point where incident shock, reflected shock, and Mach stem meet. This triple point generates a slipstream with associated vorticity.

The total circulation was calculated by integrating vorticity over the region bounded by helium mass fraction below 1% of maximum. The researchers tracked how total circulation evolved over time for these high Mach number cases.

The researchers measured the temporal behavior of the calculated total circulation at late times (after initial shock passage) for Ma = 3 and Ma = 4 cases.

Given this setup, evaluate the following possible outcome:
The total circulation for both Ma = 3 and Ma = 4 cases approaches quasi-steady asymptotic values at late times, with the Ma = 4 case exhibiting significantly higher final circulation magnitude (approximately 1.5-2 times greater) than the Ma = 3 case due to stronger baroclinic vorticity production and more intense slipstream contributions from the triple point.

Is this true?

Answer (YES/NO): NO